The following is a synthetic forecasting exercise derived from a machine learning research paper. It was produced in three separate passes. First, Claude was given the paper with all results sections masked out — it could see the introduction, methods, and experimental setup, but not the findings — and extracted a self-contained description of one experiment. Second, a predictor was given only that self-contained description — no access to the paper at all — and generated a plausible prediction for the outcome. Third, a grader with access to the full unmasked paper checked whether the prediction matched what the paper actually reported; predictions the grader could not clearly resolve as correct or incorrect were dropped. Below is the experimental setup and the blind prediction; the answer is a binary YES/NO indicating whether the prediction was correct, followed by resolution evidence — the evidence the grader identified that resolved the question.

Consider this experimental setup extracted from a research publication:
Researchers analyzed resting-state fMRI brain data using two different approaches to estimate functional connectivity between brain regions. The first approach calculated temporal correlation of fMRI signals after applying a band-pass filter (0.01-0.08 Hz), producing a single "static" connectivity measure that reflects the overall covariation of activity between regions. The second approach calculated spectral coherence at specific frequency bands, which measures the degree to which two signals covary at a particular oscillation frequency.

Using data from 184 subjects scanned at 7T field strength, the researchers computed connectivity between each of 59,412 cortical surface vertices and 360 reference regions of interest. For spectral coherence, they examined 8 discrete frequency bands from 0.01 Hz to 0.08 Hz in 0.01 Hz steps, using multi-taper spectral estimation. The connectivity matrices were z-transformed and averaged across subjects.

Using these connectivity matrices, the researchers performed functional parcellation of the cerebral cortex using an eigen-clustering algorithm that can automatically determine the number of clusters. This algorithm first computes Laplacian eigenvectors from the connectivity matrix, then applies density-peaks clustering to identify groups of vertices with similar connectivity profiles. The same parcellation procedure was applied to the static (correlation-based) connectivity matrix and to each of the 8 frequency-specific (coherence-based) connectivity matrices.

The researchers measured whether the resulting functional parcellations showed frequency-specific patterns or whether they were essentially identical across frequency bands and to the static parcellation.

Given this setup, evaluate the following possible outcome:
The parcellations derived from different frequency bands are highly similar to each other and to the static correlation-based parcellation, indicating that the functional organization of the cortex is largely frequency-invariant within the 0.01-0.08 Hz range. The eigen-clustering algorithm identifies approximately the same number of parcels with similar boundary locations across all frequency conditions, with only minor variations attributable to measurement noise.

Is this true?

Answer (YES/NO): NO